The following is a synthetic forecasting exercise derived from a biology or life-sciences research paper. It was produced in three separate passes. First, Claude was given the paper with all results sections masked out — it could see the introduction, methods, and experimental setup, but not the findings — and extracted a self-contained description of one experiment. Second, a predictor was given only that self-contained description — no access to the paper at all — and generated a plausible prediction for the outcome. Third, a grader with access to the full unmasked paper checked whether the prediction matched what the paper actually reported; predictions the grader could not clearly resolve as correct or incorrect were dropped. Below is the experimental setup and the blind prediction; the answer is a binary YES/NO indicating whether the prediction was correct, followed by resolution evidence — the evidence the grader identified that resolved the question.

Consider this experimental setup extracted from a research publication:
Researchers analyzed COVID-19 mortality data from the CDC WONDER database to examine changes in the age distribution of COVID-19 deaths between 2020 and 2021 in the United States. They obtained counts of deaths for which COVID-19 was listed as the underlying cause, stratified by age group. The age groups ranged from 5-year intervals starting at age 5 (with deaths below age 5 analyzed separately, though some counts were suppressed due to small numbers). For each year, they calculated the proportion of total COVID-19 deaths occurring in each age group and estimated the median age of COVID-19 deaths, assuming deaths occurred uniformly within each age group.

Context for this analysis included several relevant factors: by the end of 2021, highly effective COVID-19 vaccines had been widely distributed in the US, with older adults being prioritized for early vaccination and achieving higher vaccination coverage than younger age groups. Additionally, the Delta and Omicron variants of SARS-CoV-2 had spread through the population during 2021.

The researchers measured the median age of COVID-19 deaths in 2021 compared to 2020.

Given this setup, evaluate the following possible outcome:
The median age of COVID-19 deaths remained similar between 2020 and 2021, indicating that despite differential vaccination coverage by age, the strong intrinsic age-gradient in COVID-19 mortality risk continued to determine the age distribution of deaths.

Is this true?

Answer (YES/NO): NO